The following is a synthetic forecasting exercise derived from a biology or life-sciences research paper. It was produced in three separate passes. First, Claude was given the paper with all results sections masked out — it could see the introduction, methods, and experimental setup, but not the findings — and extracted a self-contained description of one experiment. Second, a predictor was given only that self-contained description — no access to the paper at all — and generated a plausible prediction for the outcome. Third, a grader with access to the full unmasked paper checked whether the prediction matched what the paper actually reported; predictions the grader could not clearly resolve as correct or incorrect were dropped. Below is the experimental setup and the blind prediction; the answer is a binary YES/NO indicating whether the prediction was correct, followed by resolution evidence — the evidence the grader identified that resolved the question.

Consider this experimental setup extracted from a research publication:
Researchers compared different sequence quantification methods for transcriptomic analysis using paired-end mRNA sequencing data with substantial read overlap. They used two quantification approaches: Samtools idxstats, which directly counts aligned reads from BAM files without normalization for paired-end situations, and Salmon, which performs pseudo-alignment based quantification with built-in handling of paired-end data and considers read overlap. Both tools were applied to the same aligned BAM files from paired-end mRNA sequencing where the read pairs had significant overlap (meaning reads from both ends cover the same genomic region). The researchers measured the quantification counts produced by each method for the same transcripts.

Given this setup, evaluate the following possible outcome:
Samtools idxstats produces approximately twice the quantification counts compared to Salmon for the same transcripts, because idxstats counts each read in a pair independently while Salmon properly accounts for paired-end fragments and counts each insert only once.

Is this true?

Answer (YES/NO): YES